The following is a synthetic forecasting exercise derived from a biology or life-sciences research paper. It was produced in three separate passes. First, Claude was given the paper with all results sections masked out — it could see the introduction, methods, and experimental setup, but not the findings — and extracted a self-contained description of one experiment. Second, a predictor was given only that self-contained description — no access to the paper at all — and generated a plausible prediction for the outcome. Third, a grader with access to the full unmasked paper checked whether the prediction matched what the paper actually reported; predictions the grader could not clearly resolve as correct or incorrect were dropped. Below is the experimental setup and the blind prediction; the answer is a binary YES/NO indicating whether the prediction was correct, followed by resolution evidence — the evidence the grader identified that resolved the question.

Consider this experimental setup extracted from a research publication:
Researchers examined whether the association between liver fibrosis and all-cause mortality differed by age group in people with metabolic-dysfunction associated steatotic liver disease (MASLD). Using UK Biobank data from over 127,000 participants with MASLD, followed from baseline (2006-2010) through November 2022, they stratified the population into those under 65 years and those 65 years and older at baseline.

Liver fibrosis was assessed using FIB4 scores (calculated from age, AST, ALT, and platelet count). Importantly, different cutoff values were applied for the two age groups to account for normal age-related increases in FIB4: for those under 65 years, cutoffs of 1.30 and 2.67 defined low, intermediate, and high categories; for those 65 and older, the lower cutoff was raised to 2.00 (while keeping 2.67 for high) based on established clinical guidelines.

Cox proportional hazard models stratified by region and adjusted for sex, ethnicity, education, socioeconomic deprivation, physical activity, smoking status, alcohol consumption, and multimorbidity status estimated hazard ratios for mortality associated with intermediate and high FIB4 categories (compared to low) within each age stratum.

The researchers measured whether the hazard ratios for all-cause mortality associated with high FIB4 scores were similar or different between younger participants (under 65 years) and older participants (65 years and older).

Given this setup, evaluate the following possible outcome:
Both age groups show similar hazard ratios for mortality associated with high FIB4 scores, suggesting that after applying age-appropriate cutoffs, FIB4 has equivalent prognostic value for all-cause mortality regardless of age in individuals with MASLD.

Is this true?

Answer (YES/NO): YES